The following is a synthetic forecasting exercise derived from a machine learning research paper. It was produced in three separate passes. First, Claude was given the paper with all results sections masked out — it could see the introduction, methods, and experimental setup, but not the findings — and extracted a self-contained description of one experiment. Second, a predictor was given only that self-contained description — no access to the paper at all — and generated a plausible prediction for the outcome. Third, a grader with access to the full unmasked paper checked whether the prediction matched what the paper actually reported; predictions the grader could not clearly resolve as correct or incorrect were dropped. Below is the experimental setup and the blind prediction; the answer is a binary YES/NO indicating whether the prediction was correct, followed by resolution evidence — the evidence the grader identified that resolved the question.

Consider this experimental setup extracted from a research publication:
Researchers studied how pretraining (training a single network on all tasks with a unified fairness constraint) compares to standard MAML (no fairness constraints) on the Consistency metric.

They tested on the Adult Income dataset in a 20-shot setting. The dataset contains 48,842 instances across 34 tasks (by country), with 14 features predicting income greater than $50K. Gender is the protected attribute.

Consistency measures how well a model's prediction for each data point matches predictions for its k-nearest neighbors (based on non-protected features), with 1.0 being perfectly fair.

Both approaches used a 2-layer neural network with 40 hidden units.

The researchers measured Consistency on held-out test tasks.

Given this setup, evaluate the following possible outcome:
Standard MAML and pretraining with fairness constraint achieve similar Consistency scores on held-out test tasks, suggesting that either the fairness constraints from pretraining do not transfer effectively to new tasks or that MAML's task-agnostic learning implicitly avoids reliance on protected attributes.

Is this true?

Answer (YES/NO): NO